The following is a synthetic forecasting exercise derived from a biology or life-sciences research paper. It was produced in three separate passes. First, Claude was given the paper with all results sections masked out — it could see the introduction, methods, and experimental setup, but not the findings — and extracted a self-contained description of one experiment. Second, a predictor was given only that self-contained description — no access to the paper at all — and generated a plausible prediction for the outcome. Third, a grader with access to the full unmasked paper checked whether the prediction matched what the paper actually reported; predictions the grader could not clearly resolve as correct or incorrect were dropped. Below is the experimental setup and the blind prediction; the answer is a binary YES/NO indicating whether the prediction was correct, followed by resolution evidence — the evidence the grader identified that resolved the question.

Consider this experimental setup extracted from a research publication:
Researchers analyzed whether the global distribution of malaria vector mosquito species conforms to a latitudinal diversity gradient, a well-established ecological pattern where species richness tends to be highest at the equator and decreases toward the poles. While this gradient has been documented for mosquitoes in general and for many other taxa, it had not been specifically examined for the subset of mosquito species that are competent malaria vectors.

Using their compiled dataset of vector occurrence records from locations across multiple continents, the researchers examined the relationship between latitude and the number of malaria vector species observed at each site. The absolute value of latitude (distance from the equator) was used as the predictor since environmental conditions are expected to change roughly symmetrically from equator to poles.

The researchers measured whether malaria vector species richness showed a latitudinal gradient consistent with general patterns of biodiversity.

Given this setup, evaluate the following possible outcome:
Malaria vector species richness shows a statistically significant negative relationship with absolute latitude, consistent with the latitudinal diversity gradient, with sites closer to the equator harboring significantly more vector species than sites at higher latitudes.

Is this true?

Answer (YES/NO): NO